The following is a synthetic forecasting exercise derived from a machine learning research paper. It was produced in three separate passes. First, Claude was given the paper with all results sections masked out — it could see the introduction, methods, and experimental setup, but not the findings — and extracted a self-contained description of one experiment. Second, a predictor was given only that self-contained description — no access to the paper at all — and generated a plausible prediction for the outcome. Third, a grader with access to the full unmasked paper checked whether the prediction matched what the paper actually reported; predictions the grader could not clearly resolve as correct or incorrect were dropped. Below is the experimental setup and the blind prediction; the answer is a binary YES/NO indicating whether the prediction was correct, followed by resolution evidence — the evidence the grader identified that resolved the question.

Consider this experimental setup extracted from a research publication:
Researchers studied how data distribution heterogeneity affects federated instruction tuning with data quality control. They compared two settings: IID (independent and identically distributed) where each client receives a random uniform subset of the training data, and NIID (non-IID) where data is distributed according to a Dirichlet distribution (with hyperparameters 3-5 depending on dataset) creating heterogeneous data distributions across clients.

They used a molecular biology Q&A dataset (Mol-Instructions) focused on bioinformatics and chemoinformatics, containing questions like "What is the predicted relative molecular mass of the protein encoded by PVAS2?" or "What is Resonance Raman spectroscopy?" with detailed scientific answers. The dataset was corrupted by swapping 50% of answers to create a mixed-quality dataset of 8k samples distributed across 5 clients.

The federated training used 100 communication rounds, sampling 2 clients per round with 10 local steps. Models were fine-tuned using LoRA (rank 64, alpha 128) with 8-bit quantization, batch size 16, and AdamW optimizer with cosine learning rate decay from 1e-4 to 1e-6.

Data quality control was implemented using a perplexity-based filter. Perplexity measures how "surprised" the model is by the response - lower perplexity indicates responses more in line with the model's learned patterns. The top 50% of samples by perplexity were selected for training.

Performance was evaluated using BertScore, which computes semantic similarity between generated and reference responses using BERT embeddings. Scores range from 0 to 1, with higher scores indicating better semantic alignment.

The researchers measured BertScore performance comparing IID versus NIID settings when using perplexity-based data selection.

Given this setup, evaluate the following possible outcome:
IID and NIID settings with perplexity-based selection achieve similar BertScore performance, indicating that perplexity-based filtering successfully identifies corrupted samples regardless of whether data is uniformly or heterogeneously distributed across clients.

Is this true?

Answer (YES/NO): NO